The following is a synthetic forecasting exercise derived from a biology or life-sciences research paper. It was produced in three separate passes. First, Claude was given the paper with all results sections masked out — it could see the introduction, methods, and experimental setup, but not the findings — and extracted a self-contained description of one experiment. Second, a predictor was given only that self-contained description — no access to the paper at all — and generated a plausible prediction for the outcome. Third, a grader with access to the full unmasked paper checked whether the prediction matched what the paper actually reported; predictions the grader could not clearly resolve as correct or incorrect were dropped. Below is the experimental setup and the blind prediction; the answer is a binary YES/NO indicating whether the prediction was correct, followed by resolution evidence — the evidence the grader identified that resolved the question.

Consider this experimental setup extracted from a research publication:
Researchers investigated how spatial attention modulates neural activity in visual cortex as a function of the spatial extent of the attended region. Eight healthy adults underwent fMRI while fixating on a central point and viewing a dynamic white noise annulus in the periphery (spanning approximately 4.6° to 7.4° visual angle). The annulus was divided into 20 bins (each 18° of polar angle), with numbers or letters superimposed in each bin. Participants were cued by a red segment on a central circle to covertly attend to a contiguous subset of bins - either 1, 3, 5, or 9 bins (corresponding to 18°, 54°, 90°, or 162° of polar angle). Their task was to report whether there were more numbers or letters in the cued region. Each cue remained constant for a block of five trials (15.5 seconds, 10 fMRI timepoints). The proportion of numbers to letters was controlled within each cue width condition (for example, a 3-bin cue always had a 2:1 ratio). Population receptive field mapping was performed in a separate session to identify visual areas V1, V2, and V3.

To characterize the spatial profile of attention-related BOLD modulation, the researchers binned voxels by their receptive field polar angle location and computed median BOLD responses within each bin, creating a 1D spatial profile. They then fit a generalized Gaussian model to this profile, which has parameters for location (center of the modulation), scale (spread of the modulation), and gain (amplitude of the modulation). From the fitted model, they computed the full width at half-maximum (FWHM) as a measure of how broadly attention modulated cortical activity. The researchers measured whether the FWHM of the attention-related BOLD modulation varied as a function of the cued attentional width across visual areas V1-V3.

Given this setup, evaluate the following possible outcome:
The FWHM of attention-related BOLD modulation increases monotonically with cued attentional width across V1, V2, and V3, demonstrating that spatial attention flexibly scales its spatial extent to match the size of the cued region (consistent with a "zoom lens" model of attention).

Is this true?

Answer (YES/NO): NO